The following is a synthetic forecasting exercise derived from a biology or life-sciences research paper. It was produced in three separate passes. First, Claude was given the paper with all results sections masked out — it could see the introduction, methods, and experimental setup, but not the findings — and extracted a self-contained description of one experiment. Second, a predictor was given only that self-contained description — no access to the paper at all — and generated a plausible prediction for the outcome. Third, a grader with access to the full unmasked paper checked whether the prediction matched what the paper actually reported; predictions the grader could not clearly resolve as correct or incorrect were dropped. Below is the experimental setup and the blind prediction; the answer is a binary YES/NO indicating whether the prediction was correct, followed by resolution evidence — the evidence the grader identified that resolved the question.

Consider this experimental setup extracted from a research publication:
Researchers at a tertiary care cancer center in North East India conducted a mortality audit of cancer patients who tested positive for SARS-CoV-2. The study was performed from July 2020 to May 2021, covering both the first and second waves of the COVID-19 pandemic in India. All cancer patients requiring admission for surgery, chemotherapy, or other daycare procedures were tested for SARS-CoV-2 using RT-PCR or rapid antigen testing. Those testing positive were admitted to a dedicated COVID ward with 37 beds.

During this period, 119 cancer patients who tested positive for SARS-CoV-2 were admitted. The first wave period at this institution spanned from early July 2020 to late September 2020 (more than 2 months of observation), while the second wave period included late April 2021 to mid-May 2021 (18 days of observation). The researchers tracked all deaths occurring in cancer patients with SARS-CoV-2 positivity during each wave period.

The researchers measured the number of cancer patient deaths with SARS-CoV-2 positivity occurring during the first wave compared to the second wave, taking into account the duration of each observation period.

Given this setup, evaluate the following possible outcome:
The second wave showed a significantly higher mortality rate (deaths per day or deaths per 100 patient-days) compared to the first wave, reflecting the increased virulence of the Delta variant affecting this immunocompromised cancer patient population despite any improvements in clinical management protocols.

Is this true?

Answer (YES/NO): NO